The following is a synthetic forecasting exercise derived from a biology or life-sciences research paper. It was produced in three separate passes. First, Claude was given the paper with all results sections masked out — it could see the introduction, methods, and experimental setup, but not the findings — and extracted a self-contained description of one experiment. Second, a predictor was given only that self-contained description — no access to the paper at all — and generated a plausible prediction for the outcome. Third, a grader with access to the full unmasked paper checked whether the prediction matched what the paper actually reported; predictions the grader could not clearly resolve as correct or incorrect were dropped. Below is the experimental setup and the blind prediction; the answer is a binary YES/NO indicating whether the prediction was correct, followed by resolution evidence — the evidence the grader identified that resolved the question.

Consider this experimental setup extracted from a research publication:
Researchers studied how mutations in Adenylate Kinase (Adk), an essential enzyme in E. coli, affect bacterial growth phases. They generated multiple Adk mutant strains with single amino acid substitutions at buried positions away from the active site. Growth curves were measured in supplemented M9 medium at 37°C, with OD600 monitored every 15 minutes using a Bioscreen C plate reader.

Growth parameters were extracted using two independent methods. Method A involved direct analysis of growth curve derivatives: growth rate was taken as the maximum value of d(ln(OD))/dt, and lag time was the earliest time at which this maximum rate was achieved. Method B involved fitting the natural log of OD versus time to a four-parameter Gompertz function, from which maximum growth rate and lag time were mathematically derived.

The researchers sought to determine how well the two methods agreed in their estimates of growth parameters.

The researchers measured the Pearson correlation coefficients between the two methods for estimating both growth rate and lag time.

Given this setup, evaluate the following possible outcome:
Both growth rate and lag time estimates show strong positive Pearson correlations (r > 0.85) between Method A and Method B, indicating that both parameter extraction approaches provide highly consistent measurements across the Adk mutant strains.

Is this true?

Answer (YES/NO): NO